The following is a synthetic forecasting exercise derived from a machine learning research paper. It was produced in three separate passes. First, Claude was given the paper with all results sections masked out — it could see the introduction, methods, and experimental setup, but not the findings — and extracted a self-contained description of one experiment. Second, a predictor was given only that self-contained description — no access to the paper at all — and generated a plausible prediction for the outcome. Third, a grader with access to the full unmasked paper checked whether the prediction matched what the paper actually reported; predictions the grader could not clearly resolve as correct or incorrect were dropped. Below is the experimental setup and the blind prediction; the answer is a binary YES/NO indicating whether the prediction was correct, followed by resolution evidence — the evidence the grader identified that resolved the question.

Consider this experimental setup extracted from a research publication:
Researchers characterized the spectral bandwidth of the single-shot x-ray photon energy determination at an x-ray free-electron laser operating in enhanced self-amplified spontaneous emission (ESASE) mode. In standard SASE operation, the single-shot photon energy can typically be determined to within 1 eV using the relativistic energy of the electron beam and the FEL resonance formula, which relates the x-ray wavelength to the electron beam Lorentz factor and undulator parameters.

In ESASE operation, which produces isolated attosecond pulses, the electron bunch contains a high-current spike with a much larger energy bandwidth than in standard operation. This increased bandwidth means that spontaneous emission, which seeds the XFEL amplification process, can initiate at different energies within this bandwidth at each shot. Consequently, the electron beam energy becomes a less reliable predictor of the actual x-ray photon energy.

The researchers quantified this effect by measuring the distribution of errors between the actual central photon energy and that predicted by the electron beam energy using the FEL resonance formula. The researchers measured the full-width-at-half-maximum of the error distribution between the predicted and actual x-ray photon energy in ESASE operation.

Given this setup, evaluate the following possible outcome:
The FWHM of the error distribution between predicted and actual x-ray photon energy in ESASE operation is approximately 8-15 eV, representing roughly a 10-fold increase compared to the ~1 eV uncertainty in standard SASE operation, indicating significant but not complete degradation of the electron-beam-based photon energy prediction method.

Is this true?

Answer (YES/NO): NO